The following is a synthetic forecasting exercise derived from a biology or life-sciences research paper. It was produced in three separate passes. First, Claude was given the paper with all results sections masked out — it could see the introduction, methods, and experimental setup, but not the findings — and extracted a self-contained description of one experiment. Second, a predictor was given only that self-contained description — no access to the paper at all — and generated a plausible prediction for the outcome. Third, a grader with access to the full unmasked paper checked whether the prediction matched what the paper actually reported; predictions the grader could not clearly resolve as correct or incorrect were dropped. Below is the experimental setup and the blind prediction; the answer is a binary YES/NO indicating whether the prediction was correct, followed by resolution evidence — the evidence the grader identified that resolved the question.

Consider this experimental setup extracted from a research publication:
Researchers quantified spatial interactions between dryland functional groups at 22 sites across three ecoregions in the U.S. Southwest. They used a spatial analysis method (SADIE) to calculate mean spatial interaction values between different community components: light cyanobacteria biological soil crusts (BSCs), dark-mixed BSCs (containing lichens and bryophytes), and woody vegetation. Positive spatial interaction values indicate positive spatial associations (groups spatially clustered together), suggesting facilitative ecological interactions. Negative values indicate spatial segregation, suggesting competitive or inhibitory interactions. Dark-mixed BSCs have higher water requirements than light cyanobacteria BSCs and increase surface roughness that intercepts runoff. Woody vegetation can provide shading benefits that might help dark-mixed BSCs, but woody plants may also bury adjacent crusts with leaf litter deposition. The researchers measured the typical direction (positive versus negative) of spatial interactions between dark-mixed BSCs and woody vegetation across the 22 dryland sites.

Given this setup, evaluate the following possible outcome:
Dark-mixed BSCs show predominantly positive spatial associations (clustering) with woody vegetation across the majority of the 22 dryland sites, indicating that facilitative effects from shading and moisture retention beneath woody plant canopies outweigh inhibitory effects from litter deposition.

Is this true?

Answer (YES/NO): YES